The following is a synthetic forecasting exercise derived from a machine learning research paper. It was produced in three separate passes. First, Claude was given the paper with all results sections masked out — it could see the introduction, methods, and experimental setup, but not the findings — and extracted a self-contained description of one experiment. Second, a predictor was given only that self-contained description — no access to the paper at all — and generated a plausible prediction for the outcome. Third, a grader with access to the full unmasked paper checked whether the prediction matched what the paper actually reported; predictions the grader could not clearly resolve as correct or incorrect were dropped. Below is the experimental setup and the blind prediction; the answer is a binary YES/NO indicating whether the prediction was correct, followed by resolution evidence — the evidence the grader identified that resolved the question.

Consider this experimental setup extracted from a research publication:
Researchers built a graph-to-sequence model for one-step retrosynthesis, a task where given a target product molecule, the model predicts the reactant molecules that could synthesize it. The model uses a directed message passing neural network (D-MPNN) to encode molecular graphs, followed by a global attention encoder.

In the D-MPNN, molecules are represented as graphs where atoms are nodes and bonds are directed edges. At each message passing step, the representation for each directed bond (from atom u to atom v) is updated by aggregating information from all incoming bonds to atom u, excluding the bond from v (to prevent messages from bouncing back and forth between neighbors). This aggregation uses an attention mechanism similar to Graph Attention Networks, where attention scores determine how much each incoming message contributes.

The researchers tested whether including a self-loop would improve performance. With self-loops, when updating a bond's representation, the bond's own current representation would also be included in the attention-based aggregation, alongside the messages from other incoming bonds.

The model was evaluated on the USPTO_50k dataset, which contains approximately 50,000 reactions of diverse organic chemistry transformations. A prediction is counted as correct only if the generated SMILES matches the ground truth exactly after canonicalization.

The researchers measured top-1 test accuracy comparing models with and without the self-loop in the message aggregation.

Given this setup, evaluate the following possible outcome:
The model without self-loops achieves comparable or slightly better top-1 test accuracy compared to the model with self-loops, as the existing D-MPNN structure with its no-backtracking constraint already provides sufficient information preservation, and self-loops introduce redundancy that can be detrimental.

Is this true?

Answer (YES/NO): YES